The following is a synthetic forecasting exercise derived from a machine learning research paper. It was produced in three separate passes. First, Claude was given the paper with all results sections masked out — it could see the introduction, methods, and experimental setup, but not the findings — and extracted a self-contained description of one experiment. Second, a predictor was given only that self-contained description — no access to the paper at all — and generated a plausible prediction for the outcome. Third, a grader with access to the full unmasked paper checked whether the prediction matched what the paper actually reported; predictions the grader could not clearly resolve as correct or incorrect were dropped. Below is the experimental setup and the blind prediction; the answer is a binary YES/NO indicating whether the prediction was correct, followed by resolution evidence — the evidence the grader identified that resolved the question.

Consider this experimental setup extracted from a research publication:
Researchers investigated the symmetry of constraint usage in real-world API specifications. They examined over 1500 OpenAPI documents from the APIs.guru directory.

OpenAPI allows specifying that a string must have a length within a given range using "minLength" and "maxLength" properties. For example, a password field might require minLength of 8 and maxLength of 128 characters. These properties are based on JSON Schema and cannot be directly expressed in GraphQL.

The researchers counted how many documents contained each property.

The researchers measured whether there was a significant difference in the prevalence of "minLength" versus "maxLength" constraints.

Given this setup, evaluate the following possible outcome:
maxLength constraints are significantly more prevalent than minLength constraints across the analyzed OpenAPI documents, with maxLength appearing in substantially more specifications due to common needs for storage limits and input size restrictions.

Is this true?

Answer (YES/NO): NO